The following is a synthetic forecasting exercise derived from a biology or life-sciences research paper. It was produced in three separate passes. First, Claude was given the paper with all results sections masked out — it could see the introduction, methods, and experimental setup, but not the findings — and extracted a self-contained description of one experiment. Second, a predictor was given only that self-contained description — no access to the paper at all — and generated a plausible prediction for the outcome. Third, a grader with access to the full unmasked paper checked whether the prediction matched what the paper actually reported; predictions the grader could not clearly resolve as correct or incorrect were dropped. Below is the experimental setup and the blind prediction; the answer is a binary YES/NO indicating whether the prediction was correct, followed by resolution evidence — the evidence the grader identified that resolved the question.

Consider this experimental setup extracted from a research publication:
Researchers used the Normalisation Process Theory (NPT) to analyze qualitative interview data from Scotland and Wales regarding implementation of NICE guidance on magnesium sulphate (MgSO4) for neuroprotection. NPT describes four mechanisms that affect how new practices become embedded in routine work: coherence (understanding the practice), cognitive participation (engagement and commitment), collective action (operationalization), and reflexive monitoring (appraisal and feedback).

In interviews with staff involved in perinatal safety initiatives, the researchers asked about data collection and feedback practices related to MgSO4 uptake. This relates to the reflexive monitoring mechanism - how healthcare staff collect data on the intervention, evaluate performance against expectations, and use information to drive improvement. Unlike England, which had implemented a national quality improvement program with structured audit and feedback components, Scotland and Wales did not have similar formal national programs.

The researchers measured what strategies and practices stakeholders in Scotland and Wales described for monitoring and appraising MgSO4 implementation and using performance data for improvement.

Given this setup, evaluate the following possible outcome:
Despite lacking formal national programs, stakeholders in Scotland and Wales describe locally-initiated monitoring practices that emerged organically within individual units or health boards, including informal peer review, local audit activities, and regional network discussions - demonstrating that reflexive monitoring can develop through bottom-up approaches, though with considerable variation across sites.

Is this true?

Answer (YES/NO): NO